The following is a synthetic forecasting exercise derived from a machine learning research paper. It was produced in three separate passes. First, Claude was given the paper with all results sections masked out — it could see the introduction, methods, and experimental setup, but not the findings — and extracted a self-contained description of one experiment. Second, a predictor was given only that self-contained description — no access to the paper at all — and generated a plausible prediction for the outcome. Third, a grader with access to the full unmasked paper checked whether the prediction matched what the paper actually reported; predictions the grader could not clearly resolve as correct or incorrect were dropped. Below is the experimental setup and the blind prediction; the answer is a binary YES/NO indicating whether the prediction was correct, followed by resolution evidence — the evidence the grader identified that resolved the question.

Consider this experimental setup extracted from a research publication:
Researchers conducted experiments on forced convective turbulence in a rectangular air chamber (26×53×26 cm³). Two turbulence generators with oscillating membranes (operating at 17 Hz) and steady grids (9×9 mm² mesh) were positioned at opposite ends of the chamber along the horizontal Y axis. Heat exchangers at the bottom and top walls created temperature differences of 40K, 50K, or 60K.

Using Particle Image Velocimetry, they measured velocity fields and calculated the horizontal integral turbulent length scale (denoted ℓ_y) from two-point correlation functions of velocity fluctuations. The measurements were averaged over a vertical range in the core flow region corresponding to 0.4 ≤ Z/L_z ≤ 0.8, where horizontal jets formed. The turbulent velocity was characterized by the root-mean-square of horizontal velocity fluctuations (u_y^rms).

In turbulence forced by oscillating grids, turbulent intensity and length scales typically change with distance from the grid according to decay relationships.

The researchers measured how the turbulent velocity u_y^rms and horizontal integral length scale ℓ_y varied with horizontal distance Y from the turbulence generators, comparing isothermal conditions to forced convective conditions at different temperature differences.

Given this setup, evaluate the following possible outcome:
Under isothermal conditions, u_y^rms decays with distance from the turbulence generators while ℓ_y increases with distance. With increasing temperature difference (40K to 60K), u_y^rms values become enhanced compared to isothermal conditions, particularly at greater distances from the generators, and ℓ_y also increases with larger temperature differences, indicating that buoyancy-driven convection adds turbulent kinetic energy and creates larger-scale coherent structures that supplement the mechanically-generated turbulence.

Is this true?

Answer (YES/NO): NO